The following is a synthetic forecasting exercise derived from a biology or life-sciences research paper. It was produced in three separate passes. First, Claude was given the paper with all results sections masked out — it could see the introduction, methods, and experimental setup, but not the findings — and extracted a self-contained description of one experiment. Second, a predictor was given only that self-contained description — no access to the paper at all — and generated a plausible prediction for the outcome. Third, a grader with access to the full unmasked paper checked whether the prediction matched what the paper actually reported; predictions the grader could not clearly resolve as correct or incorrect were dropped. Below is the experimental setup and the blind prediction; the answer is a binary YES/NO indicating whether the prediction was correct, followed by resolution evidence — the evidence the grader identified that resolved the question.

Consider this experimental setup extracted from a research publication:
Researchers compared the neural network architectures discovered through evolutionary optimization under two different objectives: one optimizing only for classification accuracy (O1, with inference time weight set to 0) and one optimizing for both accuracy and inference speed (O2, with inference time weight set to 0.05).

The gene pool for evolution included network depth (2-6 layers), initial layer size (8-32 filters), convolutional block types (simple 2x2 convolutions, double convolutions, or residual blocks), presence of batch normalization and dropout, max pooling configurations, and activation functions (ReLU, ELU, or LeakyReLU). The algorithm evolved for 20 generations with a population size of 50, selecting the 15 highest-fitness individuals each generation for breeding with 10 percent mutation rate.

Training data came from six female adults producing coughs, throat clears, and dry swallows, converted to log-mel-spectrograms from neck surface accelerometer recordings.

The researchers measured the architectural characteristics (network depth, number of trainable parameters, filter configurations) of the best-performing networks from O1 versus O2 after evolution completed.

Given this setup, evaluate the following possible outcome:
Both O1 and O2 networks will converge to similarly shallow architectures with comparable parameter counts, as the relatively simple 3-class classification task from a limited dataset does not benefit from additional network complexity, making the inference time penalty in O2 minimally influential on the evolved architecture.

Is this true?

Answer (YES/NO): NO